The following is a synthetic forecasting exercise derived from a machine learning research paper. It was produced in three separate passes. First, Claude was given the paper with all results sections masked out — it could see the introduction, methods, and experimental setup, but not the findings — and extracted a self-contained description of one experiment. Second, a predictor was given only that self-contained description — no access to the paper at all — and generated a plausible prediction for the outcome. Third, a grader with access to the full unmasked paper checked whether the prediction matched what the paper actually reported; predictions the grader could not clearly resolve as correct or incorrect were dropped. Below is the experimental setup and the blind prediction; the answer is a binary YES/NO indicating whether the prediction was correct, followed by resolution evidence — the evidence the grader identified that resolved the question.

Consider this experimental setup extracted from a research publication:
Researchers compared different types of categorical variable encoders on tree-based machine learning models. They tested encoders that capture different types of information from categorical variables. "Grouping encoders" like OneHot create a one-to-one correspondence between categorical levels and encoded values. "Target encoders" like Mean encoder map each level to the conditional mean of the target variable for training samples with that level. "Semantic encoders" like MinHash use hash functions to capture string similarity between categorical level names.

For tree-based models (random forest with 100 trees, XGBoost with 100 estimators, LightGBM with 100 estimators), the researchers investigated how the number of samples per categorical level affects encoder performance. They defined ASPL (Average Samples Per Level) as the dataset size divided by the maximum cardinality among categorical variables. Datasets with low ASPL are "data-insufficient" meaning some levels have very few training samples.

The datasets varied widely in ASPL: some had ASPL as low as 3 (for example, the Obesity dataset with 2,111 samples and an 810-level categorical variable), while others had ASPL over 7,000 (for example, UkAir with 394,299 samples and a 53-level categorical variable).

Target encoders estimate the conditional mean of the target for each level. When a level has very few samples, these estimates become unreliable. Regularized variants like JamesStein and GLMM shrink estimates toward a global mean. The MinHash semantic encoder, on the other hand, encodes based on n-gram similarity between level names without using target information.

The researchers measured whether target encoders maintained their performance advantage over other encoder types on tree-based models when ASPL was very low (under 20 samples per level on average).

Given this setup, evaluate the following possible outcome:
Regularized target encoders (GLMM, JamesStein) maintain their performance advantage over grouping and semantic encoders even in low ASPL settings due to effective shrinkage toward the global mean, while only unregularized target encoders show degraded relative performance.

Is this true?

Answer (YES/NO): NO